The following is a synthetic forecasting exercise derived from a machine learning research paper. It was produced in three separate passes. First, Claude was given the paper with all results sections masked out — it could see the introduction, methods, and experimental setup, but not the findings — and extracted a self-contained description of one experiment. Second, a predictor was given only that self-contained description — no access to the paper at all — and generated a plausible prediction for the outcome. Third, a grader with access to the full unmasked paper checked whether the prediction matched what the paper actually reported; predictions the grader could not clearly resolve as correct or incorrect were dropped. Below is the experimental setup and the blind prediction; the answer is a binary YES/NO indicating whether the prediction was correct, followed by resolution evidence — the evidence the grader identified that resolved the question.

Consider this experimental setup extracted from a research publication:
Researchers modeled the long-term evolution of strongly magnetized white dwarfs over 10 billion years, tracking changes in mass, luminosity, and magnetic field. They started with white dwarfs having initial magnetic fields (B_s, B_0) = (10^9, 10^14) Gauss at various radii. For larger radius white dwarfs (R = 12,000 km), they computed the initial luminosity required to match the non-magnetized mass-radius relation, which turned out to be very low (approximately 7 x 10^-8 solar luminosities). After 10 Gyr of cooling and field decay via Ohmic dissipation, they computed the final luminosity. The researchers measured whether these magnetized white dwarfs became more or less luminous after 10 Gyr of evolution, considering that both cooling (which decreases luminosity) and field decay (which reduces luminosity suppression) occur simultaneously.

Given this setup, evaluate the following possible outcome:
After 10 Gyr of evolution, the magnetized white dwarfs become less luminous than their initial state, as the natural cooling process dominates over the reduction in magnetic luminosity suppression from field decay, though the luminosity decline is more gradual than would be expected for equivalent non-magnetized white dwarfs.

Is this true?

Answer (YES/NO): NO